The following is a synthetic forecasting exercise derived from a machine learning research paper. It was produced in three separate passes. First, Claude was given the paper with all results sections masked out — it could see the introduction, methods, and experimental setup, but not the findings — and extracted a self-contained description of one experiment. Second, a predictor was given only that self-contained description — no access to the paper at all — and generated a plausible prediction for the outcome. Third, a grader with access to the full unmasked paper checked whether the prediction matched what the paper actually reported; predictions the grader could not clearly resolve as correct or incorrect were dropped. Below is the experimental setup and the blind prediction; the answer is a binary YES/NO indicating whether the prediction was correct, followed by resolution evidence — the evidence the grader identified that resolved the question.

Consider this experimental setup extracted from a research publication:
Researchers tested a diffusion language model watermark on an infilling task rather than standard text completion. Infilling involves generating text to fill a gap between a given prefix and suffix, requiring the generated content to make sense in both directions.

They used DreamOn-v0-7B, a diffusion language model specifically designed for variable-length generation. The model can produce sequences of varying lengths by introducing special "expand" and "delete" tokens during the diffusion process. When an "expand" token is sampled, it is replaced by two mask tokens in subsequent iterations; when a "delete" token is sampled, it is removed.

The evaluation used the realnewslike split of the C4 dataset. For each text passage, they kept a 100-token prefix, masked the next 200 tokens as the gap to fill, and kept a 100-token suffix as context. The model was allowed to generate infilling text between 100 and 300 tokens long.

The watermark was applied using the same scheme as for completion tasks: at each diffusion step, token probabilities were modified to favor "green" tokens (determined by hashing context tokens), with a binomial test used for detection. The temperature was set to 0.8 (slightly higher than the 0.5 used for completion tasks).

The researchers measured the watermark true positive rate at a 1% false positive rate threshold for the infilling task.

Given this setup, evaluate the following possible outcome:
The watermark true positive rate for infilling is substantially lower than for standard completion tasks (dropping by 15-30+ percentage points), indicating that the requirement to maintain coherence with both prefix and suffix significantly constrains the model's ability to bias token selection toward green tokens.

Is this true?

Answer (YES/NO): NO